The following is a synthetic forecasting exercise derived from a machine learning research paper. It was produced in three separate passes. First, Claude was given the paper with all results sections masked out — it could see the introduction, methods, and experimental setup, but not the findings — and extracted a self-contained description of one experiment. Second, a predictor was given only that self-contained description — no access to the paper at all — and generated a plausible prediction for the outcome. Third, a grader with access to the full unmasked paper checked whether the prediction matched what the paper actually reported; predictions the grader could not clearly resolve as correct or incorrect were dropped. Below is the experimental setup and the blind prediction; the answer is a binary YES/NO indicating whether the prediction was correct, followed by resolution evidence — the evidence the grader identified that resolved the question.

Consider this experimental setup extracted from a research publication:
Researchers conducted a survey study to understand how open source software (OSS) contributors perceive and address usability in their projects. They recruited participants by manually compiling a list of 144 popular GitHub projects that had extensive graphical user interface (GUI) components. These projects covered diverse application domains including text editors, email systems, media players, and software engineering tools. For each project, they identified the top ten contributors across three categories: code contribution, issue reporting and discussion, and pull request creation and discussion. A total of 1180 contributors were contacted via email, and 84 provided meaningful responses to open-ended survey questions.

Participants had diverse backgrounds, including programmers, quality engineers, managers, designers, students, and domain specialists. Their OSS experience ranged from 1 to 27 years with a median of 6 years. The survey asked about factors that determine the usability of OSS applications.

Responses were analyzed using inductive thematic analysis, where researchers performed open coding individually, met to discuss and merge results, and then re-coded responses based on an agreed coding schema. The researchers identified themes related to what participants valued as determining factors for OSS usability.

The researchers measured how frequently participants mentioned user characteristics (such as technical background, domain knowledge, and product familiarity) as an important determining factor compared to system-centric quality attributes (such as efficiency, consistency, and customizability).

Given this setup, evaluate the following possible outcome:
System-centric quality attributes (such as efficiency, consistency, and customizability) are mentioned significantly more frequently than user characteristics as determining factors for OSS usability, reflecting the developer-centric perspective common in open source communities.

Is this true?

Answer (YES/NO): YES